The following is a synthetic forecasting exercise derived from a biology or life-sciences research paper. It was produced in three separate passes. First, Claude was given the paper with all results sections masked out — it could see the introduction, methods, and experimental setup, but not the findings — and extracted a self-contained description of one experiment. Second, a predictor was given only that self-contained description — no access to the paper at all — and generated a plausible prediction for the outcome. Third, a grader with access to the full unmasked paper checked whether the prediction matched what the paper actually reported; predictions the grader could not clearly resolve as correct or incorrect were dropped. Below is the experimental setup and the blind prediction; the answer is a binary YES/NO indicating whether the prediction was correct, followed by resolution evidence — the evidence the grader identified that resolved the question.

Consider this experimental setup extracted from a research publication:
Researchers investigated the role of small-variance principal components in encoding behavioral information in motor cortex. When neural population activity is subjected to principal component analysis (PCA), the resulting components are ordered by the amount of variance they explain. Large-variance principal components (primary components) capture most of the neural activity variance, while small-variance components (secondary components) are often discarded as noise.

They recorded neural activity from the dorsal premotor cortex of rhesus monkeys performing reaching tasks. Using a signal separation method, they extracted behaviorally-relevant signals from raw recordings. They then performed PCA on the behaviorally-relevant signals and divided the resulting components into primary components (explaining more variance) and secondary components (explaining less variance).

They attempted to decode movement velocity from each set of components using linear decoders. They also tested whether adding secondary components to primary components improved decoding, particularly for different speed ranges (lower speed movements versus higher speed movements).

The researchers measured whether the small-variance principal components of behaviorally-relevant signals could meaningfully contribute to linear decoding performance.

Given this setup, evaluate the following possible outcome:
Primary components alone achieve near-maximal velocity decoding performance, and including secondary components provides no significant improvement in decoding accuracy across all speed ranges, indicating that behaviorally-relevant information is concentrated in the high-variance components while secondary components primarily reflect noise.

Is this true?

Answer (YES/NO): NO